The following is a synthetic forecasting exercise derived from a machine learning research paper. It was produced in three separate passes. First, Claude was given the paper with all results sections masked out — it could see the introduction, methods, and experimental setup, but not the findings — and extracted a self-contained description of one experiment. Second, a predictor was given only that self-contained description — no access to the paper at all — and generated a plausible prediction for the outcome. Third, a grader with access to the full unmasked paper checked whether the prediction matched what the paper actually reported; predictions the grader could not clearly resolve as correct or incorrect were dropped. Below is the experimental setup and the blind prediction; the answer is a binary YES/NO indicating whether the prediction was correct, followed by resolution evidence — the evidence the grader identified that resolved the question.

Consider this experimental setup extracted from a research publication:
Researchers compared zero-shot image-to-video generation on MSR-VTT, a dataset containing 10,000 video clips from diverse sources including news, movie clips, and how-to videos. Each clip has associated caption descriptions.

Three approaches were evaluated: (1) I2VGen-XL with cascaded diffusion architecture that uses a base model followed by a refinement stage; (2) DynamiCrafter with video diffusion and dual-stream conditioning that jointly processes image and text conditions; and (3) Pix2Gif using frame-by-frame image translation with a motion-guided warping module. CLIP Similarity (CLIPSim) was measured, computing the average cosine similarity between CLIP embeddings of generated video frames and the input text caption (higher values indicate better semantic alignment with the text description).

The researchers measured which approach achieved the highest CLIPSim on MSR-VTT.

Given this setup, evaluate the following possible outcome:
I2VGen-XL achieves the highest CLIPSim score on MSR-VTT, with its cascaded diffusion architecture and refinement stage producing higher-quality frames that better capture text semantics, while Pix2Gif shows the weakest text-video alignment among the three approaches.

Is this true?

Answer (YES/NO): NO